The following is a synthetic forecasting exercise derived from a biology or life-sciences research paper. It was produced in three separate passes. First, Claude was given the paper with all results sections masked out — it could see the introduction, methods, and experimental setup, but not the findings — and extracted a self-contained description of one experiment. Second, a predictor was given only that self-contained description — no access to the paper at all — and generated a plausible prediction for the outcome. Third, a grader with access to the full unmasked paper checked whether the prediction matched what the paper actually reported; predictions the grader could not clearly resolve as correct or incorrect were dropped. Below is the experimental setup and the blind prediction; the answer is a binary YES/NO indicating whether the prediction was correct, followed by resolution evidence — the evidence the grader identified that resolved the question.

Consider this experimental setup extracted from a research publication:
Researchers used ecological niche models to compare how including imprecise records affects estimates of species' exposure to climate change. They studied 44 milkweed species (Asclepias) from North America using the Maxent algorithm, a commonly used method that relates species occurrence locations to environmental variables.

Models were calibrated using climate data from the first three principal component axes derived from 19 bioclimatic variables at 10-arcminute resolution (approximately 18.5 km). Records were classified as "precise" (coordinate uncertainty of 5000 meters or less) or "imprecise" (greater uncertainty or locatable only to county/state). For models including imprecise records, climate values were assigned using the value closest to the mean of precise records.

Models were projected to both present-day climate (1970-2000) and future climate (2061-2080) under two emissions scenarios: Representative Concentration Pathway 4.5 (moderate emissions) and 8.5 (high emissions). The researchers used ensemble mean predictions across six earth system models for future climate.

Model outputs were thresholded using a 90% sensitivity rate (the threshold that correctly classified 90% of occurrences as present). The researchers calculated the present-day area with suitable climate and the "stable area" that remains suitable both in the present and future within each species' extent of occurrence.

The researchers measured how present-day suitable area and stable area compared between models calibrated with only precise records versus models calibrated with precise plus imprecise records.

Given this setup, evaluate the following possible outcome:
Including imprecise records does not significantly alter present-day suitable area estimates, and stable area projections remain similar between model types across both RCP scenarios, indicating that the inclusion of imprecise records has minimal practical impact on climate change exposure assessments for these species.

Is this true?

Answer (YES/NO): NO